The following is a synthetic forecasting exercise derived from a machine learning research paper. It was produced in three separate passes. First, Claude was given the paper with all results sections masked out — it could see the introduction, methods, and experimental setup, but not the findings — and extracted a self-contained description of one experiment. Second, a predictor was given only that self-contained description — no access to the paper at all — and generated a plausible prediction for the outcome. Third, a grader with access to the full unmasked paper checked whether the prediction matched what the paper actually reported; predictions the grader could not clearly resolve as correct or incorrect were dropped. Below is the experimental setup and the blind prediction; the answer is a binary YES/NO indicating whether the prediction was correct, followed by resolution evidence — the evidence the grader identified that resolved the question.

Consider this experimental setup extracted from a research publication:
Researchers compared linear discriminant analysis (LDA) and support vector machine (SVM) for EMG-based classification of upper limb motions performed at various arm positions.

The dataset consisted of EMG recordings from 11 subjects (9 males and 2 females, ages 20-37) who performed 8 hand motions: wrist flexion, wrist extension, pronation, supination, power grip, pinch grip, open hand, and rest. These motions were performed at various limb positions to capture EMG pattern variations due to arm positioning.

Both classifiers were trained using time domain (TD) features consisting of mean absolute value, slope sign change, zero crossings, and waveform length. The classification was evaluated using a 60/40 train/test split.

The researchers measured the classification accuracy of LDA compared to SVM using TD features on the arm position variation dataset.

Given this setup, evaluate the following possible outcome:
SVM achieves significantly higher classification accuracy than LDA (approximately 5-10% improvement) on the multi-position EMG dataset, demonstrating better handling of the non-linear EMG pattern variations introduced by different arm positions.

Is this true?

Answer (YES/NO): NO